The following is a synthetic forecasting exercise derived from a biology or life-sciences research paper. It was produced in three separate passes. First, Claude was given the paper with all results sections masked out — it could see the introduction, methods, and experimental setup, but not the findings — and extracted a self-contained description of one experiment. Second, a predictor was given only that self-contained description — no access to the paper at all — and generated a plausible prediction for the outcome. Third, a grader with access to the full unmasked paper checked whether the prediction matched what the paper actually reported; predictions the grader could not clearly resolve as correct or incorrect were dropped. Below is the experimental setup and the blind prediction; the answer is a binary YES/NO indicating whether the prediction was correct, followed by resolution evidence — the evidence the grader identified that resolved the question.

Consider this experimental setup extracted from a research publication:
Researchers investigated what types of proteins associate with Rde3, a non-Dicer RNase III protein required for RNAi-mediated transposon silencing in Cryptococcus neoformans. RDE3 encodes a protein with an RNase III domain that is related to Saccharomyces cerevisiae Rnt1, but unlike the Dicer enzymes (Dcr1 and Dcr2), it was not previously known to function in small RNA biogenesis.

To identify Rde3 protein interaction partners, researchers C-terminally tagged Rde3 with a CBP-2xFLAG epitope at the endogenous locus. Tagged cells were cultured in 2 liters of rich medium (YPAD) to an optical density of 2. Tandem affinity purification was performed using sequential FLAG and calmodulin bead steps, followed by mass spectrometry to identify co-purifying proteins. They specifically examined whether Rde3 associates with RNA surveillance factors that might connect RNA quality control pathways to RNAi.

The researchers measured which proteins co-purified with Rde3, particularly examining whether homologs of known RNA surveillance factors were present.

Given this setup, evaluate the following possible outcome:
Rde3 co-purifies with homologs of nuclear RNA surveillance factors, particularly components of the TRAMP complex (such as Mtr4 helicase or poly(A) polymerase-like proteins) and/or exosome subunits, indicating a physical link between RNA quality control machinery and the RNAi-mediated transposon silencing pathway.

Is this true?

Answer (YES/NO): YES